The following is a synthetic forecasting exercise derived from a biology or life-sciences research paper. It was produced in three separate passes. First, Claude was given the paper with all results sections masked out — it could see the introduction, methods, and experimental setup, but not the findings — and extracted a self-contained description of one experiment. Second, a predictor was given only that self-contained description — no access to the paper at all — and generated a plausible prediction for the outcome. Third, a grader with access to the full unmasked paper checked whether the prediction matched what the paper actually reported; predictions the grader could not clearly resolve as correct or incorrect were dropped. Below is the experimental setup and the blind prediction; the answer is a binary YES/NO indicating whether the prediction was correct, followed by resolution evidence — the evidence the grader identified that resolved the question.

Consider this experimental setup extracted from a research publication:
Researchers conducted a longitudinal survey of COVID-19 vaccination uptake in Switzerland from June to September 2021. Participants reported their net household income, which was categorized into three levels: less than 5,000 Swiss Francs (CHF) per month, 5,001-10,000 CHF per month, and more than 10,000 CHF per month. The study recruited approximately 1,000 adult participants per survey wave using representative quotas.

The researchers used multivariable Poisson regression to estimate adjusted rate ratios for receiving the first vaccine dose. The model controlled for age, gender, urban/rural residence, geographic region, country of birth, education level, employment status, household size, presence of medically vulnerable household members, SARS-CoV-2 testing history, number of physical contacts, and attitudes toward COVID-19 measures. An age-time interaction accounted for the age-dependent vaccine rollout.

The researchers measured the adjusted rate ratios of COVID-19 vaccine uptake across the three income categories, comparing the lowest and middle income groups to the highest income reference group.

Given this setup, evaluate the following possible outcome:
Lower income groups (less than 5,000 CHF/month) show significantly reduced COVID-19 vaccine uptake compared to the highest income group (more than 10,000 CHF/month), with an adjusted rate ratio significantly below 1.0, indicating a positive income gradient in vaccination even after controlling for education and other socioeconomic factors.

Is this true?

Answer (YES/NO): NO